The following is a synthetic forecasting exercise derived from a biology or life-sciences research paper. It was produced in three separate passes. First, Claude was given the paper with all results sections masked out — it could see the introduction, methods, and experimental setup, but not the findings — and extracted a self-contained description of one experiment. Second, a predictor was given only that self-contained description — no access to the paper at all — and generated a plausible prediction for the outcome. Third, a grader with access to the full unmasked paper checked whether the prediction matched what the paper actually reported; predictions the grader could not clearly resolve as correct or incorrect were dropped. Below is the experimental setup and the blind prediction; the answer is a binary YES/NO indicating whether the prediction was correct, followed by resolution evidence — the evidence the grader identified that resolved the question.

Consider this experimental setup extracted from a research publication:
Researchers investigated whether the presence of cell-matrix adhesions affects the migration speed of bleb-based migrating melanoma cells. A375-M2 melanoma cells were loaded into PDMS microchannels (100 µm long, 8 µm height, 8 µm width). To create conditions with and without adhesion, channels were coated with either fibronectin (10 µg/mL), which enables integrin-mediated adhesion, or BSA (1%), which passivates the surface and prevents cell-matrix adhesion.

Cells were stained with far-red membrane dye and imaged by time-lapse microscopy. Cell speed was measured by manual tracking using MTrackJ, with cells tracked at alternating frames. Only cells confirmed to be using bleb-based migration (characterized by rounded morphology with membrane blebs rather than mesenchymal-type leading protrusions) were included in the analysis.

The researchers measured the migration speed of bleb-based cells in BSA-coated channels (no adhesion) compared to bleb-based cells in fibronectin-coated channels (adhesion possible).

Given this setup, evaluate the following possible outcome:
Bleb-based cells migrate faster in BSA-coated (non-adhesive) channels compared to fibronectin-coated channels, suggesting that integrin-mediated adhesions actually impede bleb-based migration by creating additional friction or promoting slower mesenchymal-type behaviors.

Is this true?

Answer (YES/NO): YES